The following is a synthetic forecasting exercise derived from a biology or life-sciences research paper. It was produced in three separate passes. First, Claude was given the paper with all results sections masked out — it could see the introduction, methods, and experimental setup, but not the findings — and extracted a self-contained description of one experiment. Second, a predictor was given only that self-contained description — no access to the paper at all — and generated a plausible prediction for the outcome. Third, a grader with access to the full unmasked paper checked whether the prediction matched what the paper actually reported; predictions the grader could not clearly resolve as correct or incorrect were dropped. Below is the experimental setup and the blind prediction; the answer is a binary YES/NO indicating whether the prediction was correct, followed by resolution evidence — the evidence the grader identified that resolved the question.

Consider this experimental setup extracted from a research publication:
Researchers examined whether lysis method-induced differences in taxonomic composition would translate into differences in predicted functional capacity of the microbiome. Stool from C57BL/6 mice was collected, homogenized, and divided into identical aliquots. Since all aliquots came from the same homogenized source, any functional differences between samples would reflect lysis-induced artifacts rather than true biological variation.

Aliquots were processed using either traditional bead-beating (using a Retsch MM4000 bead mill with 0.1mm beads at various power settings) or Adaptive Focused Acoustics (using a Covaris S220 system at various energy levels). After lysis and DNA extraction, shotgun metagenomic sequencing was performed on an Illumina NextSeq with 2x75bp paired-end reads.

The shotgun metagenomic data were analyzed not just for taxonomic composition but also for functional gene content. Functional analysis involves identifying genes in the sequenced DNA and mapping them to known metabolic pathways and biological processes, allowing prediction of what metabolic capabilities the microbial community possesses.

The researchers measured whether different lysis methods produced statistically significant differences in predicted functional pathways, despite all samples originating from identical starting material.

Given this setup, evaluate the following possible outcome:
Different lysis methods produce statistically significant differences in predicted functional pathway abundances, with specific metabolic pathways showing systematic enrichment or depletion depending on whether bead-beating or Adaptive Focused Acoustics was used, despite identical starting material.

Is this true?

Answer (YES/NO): YES